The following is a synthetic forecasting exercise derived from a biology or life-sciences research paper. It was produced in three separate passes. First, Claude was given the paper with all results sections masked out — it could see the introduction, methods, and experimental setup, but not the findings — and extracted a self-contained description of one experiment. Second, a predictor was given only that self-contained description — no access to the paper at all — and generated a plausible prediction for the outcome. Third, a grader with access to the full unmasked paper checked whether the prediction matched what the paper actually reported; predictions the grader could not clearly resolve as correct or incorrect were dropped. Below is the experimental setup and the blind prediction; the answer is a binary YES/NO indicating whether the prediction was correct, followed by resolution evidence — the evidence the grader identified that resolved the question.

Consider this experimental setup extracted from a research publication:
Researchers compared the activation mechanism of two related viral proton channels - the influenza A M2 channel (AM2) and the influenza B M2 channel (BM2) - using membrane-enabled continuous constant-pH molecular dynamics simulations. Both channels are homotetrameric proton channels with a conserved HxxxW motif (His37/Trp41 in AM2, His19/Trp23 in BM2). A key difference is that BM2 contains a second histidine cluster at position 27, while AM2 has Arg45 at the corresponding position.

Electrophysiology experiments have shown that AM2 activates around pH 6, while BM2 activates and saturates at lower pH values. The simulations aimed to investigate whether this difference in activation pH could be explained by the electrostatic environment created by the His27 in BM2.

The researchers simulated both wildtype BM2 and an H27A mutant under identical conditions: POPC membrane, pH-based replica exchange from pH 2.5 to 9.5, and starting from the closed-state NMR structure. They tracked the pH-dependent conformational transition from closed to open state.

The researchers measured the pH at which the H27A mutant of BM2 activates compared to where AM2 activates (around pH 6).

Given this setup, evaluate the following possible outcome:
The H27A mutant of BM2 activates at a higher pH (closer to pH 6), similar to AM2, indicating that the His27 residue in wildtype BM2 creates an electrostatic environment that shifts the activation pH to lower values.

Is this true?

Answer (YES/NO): NO